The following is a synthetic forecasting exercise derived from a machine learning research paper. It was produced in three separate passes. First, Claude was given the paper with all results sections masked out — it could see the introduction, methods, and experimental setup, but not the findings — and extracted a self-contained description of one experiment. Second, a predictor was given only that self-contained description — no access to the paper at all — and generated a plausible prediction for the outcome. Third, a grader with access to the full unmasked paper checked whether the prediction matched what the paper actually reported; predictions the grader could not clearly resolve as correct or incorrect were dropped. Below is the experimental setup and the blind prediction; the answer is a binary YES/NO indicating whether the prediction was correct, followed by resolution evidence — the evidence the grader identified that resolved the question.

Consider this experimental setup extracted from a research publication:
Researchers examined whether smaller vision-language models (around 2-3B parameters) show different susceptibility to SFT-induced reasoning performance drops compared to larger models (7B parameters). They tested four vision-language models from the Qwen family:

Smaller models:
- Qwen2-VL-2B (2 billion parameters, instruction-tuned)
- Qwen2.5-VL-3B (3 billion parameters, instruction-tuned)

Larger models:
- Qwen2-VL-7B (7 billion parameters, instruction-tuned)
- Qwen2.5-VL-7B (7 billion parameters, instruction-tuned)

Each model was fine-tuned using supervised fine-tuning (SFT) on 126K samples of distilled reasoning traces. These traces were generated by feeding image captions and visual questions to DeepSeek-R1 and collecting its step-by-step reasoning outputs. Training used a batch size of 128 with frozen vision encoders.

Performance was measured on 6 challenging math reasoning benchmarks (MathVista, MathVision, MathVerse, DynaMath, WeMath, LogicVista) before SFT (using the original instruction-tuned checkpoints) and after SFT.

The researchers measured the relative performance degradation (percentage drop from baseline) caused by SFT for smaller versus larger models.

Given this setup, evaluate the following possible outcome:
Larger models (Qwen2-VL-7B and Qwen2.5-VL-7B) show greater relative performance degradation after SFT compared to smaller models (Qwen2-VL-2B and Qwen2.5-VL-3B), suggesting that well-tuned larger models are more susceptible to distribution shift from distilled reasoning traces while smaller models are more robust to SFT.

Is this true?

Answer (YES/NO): NO